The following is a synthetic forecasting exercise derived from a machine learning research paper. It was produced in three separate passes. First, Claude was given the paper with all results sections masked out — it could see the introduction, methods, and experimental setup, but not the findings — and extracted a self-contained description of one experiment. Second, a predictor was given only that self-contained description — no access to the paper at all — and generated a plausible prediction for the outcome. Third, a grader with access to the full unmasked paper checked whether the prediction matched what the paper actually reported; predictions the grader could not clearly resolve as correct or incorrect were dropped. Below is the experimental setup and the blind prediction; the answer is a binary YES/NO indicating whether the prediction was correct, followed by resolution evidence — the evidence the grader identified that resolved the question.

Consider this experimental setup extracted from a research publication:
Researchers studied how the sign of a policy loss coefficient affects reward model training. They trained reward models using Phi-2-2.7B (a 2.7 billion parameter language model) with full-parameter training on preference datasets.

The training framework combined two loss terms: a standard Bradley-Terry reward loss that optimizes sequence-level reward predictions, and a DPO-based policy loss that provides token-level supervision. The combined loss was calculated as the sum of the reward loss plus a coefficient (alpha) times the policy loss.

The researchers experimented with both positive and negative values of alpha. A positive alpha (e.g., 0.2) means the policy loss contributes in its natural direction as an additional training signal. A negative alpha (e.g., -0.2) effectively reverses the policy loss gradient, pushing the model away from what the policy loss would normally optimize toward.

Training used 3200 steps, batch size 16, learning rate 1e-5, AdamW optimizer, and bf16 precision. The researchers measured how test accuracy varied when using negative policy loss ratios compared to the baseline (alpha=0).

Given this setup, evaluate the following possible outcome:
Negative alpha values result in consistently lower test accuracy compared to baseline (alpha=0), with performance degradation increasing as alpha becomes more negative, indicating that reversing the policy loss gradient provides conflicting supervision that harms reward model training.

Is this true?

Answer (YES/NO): NO